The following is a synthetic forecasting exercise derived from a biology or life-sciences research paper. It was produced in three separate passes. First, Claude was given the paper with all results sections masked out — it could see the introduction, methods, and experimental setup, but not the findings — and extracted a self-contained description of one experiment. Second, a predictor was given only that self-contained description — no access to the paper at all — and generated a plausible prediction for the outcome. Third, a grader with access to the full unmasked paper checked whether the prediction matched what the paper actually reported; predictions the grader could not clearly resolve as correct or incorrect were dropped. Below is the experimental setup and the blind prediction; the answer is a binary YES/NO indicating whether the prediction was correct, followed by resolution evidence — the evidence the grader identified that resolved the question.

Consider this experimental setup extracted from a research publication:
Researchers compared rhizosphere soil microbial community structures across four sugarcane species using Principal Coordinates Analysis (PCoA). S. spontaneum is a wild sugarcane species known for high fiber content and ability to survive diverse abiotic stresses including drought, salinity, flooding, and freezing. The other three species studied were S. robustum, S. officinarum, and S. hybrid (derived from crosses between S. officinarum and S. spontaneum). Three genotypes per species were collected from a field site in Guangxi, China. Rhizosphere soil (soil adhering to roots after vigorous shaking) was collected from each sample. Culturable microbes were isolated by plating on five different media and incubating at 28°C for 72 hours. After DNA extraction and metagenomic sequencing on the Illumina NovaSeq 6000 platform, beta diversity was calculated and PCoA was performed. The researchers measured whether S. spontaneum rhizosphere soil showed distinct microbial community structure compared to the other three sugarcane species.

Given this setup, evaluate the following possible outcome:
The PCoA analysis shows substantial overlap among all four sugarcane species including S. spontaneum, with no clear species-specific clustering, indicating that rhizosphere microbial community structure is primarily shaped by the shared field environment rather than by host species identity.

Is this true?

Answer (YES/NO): NO